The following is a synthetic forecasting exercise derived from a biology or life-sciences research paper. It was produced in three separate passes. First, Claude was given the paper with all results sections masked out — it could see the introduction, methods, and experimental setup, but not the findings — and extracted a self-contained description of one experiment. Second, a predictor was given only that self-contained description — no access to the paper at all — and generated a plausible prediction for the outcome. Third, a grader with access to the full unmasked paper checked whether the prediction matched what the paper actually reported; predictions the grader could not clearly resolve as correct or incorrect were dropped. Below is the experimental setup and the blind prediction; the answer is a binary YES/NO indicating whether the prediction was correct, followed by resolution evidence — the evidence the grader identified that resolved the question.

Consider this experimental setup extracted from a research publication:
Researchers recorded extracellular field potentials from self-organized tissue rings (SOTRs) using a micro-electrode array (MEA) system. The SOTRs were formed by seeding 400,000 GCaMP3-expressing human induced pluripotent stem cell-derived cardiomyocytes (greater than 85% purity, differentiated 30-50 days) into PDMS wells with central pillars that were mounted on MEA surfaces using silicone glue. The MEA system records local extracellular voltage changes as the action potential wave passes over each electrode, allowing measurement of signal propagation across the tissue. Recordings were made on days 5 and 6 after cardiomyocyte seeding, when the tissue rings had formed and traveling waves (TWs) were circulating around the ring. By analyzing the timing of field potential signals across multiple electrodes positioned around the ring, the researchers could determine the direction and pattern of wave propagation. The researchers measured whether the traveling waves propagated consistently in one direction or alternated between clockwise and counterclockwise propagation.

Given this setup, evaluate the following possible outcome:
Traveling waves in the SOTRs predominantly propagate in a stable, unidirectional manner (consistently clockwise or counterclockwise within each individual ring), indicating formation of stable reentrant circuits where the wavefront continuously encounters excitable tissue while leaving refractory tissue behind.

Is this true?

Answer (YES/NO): YES